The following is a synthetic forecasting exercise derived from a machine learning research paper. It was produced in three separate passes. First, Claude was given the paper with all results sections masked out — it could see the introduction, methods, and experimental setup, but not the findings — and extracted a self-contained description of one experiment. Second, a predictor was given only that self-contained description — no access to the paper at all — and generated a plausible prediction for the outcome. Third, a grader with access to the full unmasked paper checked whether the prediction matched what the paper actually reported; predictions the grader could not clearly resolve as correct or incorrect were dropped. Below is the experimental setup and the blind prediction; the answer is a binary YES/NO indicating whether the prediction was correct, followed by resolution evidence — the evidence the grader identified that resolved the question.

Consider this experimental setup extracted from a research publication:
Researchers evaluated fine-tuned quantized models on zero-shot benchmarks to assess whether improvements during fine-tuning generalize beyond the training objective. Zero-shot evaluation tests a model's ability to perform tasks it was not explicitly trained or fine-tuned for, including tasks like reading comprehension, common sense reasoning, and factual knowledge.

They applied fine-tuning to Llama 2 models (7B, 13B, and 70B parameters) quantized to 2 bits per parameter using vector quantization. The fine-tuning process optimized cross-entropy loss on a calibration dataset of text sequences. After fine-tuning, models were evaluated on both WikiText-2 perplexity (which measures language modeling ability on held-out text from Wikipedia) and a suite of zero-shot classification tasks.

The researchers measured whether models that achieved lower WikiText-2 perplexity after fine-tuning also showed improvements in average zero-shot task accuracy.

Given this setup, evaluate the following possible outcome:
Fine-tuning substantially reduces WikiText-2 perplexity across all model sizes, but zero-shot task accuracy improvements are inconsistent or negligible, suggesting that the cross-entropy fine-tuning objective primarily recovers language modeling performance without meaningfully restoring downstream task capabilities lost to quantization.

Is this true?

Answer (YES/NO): NO